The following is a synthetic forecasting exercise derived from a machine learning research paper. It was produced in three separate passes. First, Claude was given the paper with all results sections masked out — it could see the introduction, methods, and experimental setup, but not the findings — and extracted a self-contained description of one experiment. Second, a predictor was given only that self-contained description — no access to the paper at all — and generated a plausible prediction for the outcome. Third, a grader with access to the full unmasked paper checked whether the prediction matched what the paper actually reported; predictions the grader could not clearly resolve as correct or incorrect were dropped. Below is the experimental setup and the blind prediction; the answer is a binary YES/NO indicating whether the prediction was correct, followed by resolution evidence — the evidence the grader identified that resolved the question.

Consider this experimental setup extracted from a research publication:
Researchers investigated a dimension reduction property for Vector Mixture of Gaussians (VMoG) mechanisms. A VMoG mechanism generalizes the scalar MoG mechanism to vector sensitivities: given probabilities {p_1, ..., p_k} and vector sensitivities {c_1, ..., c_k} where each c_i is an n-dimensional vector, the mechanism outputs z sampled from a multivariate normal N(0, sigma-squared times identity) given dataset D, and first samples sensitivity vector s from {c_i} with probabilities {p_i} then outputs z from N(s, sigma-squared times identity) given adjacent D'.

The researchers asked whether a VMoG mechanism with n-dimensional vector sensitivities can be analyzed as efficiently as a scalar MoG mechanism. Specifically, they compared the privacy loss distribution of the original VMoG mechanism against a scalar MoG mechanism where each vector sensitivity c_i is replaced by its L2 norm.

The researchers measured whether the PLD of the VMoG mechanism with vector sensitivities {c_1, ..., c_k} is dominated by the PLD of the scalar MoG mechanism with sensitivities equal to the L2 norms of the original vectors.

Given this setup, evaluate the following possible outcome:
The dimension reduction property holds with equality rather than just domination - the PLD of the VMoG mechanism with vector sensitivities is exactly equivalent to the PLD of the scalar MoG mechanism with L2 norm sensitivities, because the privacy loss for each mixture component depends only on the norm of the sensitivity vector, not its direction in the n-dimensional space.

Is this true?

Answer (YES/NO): NO